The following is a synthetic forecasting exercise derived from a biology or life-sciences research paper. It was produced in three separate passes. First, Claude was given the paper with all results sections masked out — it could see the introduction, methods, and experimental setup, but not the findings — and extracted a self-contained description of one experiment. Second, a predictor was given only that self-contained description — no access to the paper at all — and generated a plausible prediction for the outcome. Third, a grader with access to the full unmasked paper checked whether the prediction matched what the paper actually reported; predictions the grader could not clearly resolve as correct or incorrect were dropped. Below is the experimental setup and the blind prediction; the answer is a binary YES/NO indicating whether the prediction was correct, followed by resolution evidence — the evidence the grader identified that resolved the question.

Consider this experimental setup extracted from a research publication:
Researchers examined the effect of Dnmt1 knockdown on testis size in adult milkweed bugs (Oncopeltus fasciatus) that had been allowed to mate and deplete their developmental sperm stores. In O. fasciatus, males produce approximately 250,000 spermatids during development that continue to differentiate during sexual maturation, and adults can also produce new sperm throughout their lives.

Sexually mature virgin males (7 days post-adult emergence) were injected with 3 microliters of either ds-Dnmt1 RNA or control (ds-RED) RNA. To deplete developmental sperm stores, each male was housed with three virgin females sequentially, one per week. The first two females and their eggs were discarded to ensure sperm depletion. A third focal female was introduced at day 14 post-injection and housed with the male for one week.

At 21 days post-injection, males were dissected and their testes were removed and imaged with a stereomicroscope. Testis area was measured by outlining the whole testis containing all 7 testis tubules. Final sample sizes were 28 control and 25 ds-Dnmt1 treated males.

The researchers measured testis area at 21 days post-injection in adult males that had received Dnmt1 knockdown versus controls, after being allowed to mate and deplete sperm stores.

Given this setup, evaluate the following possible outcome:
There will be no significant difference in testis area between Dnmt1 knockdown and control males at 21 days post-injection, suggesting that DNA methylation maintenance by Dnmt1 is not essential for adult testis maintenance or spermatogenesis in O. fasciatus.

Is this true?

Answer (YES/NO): NO